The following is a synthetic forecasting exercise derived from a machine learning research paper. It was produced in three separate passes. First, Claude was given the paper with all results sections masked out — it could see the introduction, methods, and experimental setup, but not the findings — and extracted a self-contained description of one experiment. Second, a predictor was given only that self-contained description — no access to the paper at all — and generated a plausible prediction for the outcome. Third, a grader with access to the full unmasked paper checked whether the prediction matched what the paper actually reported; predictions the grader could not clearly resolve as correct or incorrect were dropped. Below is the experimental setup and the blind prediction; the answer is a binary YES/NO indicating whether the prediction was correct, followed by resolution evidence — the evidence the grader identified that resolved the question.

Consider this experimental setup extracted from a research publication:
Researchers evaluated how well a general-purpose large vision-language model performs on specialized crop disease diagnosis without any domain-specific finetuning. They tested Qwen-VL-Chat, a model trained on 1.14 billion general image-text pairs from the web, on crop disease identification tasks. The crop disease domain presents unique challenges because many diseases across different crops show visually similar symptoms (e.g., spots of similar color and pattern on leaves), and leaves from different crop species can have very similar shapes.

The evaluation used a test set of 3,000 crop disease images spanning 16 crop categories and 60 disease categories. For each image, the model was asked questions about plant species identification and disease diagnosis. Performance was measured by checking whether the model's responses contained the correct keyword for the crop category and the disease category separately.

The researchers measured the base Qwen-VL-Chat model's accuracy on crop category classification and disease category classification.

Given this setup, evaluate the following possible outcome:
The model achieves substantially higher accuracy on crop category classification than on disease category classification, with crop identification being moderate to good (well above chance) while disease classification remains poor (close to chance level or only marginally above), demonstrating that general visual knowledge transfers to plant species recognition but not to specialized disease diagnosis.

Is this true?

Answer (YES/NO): NO